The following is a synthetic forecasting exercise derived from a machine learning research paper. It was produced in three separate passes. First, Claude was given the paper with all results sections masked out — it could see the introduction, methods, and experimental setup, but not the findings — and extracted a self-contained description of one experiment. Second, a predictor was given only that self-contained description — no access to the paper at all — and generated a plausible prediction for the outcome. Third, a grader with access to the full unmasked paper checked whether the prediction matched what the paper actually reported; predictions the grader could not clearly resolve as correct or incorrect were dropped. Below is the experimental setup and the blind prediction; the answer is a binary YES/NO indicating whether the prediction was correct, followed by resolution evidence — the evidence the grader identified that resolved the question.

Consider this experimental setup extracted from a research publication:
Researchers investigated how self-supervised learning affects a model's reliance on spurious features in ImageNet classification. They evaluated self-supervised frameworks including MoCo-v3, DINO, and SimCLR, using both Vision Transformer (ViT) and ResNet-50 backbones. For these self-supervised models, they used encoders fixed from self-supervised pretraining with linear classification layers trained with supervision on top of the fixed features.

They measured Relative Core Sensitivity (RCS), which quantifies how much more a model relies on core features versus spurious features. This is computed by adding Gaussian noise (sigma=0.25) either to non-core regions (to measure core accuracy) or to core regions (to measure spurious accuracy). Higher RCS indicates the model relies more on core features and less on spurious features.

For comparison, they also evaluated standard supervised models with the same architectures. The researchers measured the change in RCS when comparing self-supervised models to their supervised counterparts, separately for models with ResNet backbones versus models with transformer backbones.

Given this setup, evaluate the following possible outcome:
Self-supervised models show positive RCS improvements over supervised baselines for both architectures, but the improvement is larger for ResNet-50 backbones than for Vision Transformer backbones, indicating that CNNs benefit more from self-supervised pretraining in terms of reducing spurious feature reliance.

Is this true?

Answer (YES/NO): NO